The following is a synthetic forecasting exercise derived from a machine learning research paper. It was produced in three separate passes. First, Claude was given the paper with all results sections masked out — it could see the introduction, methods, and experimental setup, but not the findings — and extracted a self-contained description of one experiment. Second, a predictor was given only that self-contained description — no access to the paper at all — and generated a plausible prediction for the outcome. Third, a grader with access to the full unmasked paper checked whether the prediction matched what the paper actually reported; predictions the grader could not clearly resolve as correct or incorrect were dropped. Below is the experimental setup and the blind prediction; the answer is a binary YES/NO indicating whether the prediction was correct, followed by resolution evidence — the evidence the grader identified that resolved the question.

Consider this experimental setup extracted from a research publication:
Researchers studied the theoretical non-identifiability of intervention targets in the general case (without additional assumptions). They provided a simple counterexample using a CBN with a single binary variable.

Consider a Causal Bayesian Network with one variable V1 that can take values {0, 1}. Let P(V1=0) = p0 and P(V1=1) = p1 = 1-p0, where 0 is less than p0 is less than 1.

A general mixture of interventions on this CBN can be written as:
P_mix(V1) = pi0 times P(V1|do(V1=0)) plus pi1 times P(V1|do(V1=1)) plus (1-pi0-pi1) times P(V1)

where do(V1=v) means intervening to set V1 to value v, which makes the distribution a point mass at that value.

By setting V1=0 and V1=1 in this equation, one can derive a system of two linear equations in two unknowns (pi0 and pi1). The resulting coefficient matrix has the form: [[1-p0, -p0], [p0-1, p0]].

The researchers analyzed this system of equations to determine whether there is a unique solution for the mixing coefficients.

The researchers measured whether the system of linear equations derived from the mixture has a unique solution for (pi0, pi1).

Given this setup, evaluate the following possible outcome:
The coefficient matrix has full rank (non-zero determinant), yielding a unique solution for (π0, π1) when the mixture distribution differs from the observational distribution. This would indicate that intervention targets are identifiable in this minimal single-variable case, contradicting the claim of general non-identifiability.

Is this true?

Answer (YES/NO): NO